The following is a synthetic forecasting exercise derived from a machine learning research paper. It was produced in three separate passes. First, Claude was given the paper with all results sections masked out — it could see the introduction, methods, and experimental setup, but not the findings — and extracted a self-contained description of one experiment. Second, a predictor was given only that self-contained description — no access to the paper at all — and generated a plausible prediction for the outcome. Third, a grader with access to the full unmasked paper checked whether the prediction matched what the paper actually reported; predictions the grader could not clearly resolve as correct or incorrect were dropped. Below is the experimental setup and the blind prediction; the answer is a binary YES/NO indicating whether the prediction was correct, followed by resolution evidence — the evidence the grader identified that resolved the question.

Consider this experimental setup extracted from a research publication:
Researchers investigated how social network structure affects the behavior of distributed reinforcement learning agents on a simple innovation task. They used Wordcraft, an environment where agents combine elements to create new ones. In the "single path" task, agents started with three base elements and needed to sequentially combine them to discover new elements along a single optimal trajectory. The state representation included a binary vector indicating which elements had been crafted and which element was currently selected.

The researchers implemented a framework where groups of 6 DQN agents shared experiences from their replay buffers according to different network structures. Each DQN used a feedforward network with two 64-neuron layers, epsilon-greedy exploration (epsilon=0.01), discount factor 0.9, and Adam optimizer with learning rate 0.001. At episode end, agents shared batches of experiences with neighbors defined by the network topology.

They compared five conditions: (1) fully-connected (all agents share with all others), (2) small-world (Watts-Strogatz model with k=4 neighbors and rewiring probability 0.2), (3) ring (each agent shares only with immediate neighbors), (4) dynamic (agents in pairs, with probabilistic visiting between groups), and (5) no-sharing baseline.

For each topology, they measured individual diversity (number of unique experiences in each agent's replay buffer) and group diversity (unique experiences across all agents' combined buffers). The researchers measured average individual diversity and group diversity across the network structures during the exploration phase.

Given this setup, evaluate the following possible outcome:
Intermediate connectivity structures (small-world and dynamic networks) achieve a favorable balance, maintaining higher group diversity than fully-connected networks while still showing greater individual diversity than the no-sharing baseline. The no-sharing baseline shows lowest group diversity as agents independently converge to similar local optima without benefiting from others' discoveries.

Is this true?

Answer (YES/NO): NO